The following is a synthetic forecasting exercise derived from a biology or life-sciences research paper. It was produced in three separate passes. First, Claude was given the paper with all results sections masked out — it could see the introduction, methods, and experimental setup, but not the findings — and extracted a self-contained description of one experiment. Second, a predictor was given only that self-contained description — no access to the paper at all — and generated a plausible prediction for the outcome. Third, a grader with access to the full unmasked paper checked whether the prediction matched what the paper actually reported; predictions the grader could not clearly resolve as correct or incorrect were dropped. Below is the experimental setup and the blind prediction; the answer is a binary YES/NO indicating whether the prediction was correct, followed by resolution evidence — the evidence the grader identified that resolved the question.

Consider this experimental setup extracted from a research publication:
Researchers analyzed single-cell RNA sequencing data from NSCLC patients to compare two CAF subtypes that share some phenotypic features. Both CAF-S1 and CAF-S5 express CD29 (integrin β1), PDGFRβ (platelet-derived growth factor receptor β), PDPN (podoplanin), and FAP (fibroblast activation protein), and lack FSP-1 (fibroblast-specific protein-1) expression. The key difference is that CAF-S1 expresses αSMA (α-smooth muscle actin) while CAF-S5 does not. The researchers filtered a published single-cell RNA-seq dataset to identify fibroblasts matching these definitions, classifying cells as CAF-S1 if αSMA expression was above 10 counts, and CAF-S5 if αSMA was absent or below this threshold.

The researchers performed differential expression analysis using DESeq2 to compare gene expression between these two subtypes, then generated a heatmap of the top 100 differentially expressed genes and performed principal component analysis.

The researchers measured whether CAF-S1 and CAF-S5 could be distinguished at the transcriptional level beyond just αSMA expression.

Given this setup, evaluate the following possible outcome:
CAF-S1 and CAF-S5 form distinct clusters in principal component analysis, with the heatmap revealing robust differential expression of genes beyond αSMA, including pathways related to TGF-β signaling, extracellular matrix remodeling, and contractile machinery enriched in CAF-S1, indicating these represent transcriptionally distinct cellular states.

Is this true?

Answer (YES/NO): YES